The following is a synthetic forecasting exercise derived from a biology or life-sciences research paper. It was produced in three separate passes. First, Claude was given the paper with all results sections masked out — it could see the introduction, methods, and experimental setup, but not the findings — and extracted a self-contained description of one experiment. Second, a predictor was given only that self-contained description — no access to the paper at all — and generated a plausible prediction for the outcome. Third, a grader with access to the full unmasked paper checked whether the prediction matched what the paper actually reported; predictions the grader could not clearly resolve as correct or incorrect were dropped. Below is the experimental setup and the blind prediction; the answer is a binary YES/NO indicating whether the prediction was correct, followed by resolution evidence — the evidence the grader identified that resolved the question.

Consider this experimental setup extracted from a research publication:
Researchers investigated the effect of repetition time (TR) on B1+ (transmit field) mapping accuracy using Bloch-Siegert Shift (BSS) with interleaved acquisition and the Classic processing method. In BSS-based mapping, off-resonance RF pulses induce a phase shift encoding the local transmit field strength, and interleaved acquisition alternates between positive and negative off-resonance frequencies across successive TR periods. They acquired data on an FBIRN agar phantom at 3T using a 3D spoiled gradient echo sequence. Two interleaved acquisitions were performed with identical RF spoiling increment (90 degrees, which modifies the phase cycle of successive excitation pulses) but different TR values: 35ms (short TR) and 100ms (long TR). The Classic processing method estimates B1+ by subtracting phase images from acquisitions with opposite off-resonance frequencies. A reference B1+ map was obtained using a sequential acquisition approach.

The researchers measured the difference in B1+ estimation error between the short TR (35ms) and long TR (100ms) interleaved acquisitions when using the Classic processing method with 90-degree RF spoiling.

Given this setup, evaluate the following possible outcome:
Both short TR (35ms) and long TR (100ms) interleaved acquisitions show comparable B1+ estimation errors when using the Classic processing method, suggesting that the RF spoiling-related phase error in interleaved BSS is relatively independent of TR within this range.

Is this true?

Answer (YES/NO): NO